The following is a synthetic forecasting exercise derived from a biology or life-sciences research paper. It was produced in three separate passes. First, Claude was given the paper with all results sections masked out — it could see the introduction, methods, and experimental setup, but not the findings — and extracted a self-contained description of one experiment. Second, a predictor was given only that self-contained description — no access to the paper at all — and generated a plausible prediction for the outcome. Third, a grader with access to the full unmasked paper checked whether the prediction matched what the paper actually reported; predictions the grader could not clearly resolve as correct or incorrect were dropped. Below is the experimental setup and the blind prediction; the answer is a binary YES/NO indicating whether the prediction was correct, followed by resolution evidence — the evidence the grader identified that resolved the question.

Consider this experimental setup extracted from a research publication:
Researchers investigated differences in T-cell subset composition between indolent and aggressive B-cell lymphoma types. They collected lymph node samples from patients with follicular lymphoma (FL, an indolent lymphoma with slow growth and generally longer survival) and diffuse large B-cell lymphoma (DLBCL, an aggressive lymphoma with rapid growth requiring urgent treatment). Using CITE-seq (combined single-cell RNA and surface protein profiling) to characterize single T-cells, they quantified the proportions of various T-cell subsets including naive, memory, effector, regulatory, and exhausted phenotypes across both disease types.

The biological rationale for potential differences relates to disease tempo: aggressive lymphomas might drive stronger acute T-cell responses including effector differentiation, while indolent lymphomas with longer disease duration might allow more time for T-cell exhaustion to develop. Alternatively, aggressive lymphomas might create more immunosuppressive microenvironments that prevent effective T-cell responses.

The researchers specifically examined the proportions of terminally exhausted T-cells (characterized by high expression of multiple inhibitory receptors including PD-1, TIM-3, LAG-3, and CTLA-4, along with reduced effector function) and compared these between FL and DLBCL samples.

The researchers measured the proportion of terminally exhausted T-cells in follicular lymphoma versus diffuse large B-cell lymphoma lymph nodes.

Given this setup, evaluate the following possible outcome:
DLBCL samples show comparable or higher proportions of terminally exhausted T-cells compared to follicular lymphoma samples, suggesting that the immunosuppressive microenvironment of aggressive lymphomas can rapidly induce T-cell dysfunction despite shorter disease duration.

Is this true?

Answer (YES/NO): YES